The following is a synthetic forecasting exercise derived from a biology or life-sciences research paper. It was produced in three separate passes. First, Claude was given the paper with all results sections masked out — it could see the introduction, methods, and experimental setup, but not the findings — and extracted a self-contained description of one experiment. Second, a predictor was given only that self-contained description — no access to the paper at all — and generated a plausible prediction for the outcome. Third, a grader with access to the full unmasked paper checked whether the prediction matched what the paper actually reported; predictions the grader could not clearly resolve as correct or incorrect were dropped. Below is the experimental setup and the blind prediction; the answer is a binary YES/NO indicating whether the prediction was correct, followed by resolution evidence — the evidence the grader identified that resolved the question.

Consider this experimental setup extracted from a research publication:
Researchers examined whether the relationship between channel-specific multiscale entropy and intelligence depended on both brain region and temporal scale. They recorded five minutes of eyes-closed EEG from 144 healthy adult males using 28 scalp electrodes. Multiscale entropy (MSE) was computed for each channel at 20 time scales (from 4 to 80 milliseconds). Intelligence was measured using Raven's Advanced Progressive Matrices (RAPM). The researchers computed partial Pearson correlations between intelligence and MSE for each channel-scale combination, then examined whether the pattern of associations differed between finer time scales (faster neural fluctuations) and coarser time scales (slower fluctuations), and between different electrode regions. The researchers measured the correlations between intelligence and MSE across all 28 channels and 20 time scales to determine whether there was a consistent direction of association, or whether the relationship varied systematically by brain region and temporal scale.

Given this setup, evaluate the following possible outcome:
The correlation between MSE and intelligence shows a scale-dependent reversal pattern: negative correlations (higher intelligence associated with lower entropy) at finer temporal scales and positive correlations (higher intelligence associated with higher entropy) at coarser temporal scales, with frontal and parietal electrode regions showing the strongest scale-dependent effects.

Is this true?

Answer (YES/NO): YES